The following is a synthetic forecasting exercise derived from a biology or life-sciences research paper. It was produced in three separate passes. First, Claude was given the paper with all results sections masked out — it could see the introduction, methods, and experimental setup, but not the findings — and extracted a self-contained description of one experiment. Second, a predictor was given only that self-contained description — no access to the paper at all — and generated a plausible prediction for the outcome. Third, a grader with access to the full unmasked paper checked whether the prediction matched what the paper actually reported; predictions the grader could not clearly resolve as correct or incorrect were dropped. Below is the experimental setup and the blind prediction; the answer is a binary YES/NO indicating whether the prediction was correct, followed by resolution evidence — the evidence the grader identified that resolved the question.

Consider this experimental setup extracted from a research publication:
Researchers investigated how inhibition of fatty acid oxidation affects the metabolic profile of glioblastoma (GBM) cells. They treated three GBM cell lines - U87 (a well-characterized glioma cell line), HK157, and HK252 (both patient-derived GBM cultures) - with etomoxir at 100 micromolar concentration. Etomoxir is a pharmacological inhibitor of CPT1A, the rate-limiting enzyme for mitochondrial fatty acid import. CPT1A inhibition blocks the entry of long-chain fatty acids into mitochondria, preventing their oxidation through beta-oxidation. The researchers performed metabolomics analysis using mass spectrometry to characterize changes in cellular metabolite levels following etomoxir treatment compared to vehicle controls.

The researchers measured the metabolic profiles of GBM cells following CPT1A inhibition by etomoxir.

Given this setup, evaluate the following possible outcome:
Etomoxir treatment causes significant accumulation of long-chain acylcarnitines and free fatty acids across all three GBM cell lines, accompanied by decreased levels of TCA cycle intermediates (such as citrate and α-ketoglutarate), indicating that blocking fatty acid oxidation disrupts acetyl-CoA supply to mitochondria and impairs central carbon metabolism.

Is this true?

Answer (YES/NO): NO